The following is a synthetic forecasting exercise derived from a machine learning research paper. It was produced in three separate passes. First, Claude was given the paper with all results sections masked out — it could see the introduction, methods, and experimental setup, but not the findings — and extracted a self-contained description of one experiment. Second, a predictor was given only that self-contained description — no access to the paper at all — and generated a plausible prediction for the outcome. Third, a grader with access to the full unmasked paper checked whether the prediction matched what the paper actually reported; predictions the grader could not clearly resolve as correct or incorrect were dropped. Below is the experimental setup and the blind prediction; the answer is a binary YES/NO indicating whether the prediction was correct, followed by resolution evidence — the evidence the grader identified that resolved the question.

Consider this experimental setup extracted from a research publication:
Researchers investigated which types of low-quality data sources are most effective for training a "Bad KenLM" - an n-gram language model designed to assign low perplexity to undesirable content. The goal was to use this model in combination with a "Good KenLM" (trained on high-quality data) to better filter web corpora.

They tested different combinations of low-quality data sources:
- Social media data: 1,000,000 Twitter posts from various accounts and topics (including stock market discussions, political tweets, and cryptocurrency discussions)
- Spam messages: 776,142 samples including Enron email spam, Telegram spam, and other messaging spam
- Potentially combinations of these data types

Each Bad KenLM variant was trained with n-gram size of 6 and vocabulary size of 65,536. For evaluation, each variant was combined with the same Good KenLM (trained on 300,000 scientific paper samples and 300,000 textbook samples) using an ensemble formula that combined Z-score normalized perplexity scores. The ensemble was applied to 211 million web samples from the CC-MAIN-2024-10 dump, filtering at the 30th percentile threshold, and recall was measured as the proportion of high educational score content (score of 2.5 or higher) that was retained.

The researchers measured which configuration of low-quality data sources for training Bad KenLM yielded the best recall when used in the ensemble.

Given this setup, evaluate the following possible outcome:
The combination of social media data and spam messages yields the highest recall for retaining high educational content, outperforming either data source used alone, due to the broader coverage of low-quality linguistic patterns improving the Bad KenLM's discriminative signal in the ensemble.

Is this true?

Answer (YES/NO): YES